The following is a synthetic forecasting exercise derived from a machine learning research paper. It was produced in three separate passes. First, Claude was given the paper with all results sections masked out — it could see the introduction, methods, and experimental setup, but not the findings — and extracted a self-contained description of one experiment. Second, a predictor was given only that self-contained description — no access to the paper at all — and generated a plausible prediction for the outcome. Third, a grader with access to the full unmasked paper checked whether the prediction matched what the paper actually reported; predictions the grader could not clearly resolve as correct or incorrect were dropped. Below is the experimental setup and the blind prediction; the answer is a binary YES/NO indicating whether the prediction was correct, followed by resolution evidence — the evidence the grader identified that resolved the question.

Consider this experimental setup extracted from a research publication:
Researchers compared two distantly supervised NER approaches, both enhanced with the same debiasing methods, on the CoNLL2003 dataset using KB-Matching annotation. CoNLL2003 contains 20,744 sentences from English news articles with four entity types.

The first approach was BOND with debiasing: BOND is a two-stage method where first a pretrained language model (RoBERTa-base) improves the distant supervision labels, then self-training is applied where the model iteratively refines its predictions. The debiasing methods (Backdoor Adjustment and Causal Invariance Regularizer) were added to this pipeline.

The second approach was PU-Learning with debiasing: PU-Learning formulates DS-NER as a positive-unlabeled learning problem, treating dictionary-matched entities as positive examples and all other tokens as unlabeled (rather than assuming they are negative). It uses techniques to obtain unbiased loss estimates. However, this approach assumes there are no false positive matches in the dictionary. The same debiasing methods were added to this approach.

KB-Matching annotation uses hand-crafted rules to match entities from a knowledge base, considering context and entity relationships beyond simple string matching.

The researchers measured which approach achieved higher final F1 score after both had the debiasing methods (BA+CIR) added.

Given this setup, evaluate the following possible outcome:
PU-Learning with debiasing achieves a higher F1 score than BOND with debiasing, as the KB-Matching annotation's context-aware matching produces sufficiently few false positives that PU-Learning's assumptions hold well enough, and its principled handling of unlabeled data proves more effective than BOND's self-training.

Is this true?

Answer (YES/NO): YES